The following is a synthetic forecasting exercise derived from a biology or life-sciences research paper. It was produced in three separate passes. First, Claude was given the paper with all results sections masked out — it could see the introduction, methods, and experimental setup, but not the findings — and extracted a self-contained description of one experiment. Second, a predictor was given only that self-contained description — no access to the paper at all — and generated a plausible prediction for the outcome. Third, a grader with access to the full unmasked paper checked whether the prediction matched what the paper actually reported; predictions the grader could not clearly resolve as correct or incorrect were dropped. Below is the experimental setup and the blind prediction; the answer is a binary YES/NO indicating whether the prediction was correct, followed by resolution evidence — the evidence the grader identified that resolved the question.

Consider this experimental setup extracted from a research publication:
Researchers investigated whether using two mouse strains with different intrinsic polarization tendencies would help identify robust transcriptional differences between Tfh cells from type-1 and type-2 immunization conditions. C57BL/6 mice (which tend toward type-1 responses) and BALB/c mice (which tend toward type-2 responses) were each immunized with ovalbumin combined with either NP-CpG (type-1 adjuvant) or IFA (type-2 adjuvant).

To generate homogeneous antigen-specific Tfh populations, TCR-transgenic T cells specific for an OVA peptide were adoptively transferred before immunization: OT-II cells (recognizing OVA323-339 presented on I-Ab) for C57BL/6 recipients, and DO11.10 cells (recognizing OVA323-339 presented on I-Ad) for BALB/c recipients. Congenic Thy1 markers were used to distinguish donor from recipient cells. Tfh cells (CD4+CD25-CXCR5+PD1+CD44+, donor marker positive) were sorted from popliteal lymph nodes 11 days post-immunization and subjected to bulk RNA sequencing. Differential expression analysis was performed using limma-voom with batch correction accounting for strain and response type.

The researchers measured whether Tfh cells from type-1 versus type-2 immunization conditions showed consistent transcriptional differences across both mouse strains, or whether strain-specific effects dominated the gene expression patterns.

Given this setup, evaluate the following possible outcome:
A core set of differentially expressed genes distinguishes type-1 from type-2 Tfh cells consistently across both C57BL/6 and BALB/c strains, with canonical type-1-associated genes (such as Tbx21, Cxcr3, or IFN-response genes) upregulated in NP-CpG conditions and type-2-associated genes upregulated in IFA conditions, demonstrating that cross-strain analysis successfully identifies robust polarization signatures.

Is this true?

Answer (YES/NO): YES